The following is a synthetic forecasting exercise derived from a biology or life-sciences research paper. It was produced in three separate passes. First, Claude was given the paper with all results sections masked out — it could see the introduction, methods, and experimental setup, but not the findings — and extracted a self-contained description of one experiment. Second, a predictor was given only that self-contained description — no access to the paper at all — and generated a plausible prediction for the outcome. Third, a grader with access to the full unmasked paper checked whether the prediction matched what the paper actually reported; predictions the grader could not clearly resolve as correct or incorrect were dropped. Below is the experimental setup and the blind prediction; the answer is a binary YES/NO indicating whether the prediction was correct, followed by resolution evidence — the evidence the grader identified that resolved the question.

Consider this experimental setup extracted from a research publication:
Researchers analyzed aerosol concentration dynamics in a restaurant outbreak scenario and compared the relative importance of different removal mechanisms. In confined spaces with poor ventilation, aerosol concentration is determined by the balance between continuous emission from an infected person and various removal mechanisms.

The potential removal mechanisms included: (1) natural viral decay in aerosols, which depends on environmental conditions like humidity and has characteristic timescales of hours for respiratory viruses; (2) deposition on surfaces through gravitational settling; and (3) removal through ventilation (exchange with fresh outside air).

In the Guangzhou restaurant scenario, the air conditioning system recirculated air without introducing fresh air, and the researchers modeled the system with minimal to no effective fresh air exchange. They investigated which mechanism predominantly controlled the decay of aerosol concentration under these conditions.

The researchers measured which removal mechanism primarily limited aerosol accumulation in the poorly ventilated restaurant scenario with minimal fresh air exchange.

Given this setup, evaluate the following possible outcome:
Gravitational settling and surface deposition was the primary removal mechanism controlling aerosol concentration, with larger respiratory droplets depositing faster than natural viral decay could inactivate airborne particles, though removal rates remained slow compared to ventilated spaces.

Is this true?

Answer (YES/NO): NO